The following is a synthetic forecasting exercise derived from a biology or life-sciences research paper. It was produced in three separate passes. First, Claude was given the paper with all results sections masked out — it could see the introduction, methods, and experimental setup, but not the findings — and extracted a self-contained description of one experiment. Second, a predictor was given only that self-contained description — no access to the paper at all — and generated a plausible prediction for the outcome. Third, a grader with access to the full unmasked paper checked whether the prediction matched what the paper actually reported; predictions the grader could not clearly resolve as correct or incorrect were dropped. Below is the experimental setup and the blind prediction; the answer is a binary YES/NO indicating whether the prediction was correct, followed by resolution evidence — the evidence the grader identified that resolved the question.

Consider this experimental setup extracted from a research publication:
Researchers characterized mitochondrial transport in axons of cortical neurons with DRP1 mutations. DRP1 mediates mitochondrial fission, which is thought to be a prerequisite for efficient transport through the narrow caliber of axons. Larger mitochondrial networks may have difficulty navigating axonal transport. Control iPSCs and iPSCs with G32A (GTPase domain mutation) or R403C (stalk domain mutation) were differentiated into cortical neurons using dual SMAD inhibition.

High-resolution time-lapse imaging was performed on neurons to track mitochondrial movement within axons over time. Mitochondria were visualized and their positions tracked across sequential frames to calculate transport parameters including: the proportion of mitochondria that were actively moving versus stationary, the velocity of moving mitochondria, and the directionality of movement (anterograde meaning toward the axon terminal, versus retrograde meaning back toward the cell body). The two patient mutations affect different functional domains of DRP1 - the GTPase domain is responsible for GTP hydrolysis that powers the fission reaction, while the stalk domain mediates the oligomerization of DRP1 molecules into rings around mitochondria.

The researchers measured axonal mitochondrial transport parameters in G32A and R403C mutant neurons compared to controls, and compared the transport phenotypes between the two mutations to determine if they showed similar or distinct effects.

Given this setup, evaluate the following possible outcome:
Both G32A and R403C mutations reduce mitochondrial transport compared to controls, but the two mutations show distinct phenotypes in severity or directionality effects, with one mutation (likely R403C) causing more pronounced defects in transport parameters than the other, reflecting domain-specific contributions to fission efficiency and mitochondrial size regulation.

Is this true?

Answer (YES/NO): NO